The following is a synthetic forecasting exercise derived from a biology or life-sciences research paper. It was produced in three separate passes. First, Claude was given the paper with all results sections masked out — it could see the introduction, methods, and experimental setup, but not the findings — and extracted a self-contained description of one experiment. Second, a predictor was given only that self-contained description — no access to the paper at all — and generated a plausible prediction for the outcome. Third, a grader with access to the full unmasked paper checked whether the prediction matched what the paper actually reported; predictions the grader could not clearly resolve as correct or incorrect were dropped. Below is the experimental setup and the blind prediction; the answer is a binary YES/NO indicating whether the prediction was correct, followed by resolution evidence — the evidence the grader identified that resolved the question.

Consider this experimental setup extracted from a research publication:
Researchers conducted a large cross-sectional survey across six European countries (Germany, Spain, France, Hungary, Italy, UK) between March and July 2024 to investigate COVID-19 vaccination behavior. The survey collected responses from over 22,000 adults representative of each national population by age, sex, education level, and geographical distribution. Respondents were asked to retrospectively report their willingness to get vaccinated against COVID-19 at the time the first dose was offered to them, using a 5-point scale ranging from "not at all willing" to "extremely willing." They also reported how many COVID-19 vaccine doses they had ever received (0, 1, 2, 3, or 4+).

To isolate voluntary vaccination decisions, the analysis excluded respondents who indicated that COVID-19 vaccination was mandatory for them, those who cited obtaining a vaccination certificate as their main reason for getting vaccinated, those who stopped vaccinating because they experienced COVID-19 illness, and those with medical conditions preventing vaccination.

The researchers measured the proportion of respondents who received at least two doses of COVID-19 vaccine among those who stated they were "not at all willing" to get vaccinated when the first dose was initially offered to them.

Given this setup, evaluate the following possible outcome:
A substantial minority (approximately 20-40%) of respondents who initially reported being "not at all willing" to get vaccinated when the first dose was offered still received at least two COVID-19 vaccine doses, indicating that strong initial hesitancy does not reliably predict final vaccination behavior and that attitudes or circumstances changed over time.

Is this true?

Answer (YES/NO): NO